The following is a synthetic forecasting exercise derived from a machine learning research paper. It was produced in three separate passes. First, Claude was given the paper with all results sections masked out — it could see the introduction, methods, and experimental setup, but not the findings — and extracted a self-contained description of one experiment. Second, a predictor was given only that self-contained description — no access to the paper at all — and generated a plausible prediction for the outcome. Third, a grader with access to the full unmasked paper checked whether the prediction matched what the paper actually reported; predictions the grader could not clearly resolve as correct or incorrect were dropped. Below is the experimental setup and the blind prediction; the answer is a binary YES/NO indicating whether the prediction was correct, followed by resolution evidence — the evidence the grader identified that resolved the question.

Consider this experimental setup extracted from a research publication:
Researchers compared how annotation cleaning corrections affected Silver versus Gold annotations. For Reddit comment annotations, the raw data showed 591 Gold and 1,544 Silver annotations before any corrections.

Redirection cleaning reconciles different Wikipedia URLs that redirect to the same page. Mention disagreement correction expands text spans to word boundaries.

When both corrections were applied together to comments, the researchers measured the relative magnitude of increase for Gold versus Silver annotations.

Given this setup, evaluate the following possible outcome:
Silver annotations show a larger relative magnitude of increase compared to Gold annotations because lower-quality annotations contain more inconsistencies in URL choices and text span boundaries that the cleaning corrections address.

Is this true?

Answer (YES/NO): NO